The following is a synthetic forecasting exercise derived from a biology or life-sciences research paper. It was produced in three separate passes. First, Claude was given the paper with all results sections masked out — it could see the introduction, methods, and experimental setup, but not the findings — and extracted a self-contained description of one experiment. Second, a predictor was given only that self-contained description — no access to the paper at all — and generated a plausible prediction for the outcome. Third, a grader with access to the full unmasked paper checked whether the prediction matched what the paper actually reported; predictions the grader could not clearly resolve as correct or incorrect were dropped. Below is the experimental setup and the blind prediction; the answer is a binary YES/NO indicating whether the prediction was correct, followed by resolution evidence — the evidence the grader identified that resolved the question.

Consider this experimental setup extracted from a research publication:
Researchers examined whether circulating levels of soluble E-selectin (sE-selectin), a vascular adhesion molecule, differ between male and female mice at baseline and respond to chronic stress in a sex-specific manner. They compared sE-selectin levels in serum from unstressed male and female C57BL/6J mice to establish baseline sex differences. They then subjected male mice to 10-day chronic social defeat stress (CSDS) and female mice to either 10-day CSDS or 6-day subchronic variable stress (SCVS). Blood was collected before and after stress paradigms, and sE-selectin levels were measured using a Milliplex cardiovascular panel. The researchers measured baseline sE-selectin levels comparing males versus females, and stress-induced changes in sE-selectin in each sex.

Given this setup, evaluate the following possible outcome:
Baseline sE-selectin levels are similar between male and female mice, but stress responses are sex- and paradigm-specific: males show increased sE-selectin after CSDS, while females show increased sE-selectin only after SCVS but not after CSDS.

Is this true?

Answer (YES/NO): NO